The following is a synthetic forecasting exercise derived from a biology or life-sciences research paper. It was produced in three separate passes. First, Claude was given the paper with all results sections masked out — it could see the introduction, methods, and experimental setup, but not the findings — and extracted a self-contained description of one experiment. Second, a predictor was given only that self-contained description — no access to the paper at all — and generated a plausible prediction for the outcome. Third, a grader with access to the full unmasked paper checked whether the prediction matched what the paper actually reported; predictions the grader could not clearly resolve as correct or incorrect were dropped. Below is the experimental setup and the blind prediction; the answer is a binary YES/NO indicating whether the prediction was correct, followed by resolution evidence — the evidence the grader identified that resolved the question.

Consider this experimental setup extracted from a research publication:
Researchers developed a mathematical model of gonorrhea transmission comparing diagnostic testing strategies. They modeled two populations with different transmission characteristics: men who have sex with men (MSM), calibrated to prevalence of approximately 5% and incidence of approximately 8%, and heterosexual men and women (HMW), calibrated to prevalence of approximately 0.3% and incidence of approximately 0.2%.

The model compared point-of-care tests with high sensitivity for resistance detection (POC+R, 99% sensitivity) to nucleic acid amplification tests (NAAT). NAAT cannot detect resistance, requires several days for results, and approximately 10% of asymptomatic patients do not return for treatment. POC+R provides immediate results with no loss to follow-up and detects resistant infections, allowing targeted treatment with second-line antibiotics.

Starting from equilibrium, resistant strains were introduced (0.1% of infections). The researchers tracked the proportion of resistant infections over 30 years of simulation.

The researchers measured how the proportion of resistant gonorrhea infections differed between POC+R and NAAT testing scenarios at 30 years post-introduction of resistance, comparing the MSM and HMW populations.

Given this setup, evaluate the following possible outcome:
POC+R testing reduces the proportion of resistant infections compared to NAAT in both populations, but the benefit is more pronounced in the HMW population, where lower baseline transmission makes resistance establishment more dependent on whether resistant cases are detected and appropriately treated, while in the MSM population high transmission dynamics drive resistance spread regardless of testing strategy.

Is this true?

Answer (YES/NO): NO